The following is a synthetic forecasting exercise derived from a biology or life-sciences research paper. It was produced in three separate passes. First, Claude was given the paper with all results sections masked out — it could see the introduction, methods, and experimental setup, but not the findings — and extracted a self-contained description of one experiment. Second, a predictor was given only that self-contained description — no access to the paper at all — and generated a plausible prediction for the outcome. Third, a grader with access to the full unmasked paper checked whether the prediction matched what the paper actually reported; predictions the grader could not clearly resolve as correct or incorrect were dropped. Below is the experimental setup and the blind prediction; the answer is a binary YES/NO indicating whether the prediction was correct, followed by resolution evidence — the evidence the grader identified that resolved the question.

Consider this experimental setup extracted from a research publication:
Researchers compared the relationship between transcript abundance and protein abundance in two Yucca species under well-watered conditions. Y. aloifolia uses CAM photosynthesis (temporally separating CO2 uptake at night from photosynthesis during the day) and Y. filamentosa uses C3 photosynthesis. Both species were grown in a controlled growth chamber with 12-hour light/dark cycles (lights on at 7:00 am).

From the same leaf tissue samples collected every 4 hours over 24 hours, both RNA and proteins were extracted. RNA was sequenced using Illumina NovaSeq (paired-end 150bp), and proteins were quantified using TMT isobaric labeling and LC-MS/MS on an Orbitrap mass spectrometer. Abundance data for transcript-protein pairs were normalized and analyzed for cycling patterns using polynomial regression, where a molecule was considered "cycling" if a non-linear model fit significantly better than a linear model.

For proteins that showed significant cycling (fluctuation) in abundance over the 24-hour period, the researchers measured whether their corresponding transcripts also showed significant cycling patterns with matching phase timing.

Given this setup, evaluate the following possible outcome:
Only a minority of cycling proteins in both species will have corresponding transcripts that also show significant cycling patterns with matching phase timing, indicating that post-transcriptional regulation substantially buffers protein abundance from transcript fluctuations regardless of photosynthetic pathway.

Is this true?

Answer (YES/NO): YES